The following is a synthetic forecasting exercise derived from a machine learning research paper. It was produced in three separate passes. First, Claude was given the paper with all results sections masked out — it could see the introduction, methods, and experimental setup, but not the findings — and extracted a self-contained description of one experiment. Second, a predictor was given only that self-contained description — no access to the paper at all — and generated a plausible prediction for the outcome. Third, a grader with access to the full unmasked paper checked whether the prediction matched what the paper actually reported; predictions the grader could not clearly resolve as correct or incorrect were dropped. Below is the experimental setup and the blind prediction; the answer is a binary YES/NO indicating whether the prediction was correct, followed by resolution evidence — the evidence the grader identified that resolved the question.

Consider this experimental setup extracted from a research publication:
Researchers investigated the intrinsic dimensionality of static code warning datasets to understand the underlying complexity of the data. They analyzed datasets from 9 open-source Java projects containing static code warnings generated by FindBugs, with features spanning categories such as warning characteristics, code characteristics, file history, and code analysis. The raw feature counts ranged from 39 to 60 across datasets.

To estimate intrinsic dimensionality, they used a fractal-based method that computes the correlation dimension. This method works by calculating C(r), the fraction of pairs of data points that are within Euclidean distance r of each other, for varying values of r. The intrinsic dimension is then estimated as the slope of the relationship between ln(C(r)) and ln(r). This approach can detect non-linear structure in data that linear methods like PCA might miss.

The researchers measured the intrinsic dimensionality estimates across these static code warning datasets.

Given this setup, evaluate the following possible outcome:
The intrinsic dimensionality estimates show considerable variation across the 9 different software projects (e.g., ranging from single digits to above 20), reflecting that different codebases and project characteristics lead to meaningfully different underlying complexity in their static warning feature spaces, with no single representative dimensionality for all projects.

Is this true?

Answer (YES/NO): NO